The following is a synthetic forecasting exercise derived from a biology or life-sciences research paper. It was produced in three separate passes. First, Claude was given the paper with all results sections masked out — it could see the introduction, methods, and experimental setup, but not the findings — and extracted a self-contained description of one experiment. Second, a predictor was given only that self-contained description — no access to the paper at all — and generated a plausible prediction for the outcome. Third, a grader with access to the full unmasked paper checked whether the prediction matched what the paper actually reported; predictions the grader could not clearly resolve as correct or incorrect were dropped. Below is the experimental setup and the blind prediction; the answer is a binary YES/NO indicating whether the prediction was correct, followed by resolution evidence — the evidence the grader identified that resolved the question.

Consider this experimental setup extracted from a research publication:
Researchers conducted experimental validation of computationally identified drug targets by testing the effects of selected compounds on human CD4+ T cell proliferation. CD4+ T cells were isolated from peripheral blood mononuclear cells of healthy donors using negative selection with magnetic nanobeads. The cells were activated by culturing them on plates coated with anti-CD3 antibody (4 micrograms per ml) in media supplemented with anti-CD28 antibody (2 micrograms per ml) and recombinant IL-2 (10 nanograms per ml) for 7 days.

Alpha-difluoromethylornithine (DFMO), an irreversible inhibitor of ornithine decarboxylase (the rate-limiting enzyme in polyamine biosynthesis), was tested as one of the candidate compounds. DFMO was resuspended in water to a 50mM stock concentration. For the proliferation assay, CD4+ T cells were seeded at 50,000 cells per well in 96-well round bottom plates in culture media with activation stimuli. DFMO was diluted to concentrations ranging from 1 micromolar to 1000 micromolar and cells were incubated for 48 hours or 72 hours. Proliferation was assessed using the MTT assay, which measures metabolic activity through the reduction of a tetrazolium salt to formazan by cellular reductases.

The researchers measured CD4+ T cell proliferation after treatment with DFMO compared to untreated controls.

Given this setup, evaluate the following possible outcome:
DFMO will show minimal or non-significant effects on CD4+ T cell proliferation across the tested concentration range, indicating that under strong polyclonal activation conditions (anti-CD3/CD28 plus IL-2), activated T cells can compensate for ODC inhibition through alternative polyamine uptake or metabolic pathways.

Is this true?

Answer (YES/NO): YES